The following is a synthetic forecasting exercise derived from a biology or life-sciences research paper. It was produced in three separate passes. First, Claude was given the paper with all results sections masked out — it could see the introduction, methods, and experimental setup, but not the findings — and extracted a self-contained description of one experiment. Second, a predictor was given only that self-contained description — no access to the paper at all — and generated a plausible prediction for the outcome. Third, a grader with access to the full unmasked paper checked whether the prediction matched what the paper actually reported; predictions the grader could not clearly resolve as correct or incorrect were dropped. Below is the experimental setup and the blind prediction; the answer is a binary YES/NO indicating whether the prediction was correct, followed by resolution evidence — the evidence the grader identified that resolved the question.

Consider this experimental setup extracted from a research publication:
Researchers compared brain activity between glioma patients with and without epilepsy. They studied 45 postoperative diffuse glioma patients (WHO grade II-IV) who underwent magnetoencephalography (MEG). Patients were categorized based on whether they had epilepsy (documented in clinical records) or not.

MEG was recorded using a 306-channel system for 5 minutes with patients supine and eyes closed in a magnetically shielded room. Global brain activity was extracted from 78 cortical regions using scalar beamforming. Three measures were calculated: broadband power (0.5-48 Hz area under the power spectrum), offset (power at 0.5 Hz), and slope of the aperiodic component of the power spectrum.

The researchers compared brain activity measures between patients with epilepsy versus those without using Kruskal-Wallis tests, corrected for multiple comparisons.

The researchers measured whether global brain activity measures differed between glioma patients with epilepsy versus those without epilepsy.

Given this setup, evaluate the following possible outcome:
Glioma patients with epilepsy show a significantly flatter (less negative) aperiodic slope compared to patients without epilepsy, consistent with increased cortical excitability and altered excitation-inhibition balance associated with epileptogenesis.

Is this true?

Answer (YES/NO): NO